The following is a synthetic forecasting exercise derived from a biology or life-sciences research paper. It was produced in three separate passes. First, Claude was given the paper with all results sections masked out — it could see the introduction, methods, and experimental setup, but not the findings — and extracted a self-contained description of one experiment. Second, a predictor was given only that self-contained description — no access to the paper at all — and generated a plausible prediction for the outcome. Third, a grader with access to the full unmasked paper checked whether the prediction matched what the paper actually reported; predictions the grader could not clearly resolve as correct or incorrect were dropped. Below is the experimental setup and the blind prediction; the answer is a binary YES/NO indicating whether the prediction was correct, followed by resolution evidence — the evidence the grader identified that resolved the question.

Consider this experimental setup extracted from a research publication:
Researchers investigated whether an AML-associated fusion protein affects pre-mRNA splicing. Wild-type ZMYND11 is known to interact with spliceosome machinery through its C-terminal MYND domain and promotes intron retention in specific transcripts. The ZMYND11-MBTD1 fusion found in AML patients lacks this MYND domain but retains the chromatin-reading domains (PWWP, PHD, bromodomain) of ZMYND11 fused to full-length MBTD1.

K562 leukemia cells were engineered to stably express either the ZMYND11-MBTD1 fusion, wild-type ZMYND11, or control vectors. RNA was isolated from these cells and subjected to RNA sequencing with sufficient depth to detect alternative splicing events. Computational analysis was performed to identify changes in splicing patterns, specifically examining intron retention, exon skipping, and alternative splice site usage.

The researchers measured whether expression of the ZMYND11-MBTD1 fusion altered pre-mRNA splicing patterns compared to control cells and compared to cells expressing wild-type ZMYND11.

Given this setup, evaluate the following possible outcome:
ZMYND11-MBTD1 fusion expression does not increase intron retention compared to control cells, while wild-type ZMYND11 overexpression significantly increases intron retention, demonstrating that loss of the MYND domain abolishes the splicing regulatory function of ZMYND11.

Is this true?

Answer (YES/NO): NO